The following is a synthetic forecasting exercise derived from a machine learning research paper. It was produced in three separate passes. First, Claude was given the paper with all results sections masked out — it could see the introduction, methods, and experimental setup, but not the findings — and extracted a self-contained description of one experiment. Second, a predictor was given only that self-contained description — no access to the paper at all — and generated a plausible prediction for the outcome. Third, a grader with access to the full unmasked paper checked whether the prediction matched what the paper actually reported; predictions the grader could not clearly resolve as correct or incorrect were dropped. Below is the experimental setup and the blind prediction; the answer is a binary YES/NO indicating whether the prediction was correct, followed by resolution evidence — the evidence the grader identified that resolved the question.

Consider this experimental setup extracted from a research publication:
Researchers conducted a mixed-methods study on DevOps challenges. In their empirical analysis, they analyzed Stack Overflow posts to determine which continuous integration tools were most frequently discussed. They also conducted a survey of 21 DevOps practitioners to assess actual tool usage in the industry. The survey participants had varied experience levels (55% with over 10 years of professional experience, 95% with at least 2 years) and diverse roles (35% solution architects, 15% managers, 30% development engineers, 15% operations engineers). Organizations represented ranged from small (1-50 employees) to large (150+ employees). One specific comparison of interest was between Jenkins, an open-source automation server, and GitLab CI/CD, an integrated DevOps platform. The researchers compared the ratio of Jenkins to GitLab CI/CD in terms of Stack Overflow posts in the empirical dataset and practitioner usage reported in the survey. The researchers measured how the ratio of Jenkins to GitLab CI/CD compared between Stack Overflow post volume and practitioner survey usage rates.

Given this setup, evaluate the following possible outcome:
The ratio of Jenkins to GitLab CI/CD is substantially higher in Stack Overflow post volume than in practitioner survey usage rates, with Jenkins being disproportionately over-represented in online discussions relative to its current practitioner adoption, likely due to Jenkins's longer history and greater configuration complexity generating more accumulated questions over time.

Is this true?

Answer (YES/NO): YES